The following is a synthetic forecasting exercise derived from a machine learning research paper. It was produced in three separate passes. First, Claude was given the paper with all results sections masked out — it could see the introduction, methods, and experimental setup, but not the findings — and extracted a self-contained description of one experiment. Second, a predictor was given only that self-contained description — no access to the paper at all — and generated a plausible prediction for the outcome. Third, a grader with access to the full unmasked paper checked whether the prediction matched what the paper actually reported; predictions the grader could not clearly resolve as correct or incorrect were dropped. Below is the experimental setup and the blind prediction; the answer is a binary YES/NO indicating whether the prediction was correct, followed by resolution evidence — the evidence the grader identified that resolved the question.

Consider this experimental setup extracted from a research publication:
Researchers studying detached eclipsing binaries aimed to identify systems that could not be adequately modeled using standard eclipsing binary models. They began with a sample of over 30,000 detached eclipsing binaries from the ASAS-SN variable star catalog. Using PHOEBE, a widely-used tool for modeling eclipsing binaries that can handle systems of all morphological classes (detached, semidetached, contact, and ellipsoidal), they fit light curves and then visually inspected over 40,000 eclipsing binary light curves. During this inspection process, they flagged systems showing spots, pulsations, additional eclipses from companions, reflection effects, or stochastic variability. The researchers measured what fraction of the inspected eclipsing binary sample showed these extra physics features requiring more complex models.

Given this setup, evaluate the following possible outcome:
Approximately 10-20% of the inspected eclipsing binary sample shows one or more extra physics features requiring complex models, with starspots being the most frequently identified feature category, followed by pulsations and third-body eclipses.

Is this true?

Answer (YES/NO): NO